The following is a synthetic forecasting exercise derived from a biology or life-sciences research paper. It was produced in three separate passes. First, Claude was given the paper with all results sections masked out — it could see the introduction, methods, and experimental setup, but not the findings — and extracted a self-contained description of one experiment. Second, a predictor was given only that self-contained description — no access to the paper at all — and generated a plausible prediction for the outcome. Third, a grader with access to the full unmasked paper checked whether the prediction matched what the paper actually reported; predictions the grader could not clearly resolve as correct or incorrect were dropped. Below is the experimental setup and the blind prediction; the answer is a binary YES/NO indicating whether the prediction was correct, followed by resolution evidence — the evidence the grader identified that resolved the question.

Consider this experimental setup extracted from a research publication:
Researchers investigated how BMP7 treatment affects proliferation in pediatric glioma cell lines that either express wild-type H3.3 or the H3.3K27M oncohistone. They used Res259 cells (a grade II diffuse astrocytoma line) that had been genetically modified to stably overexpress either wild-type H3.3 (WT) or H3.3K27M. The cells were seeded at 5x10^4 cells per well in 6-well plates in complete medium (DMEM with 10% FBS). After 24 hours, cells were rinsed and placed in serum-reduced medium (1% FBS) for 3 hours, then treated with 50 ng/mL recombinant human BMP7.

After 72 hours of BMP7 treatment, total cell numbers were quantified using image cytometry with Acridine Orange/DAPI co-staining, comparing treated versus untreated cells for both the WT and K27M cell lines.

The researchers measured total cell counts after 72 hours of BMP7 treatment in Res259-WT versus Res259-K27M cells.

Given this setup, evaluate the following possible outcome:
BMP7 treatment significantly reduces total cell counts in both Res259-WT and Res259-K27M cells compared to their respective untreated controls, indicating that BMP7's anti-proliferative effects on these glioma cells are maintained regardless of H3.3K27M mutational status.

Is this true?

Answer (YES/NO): NO